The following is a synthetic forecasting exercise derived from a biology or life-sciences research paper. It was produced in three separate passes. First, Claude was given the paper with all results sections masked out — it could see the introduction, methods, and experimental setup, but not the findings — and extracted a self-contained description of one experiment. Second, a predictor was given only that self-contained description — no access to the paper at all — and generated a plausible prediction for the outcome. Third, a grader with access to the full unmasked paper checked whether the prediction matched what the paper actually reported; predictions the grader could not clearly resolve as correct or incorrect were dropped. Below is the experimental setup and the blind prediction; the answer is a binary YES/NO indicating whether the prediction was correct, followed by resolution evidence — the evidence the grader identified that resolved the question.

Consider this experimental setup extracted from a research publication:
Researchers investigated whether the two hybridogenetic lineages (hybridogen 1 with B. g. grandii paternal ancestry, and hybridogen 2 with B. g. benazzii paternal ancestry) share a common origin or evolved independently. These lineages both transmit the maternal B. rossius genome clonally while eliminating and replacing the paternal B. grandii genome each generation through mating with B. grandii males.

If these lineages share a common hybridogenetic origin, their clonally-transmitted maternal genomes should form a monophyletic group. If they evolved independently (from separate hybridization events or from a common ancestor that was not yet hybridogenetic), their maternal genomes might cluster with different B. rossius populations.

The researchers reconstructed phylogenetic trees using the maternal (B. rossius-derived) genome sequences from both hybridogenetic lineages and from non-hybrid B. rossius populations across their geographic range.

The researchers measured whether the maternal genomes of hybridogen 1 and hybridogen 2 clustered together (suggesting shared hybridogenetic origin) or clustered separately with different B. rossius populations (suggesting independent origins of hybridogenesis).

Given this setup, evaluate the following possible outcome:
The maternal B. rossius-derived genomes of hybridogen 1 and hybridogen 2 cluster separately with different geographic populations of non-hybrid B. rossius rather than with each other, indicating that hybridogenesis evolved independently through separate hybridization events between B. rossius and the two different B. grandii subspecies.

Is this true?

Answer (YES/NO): NO